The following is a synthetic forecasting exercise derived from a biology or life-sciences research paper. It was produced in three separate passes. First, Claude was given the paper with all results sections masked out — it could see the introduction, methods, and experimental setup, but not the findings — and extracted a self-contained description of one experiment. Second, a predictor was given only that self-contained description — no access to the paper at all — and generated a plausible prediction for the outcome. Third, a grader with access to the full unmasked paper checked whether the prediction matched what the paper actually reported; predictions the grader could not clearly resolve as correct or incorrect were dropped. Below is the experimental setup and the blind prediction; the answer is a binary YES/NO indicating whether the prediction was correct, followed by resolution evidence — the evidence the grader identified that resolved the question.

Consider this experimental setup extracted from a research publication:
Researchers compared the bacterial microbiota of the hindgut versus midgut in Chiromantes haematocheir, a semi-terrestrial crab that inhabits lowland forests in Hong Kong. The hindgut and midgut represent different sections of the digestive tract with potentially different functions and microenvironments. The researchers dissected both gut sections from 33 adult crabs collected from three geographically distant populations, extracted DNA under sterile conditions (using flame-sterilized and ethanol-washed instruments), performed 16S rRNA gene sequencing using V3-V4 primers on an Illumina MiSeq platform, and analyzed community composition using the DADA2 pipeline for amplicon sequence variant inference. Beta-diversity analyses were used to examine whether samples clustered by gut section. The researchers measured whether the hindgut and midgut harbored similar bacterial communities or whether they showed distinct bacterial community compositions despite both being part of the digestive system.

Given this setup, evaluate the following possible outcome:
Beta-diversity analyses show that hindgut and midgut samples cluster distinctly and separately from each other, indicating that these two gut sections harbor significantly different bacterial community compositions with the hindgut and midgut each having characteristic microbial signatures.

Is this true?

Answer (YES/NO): NO